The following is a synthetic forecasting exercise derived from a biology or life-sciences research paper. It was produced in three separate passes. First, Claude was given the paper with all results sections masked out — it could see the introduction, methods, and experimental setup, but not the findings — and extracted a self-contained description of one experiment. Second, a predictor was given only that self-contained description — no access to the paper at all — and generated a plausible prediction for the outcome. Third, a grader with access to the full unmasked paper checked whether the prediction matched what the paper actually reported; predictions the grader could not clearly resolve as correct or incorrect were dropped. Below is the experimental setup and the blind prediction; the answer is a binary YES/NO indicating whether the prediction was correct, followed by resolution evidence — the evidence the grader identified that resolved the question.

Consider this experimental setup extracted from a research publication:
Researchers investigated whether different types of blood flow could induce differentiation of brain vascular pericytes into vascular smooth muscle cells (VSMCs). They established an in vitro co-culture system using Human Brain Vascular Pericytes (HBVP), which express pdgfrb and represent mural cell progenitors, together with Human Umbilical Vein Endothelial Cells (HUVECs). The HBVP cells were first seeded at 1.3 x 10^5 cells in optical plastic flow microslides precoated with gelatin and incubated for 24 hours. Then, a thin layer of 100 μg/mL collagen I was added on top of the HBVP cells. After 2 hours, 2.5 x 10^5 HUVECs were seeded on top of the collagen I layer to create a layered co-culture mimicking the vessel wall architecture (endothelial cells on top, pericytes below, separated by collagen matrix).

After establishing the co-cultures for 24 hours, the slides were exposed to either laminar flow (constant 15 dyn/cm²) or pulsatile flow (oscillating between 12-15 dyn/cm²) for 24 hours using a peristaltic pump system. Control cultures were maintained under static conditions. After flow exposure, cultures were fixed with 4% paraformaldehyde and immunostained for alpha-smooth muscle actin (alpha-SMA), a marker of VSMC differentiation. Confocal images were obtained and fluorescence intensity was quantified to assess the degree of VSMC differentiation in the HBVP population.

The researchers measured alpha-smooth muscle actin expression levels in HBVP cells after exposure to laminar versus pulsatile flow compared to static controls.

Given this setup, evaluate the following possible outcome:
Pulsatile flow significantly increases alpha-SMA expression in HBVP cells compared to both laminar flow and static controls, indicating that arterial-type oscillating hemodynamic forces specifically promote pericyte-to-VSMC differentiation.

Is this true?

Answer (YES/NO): YES